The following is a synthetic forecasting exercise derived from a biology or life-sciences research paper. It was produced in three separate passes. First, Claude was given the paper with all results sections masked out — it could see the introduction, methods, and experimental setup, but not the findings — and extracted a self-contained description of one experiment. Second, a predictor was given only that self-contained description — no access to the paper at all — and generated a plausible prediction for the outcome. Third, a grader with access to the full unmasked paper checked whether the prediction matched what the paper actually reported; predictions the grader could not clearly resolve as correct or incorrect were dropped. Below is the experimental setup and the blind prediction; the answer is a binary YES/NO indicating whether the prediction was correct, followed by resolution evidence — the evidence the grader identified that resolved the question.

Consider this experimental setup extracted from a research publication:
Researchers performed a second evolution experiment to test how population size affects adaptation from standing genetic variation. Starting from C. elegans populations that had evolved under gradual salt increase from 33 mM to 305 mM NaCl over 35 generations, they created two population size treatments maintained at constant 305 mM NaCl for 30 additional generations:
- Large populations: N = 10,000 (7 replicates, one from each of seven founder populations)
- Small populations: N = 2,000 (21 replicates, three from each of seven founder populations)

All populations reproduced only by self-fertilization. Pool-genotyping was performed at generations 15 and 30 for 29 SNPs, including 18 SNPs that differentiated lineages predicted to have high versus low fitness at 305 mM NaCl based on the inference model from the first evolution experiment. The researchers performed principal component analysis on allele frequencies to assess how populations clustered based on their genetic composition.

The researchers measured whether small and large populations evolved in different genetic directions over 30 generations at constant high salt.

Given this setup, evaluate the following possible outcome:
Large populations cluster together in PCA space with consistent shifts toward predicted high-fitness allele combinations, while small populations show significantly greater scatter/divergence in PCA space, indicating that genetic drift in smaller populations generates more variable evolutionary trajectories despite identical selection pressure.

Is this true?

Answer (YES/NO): NO